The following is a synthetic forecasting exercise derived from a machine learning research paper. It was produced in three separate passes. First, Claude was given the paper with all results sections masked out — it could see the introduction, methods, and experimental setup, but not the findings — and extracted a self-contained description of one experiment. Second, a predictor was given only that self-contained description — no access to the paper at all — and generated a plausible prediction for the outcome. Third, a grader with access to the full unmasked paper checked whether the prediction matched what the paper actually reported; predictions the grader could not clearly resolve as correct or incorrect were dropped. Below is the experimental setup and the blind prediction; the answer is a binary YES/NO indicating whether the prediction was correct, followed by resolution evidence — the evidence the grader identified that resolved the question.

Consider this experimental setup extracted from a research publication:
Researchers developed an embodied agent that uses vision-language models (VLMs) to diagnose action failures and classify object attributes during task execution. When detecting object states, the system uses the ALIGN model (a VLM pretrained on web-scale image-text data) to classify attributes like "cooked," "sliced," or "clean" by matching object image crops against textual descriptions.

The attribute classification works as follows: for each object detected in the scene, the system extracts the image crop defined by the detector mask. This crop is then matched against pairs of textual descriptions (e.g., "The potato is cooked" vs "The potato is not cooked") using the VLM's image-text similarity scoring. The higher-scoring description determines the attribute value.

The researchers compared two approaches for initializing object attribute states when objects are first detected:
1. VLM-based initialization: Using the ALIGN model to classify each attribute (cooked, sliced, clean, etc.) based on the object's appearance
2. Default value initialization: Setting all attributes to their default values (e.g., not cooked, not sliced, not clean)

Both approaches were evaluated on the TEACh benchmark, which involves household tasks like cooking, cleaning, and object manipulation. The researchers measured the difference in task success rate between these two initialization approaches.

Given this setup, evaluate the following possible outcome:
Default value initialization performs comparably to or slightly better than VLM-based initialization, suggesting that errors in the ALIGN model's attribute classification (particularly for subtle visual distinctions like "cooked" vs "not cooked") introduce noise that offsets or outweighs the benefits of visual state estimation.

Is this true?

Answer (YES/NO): YES